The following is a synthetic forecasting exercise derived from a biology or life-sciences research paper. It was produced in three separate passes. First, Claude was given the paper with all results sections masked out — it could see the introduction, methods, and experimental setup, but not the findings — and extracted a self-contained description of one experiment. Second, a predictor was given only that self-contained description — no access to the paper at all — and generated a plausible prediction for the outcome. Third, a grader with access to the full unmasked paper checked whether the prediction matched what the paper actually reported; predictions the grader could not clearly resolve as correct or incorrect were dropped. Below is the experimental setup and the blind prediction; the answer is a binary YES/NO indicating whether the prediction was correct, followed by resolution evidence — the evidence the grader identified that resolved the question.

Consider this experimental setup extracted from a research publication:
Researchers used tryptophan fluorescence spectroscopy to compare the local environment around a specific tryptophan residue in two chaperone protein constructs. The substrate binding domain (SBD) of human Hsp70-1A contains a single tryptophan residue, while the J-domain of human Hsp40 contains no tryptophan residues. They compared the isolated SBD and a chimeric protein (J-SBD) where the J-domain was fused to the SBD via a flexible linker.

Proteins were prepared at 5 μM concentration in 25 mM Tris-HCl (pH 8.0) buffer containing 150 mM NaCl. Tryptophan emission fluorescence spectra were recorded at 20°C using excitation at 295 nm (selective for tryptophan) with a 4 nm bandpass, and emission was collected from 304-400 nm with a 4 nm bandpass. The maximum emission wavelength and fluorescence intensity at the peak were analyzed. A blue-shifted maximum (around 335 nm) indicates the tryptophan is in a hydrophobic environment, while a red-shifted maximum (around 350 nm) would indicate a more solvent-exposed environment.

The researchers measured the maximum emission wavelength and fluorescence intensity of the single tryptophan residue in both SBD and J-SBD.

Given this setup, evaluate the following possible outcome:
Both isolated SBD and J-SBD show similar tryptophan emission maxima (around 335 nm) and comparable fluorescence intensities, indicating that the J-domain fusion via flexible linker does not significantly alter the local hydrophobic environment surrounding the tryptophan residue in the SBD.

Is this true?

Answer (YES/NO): NO